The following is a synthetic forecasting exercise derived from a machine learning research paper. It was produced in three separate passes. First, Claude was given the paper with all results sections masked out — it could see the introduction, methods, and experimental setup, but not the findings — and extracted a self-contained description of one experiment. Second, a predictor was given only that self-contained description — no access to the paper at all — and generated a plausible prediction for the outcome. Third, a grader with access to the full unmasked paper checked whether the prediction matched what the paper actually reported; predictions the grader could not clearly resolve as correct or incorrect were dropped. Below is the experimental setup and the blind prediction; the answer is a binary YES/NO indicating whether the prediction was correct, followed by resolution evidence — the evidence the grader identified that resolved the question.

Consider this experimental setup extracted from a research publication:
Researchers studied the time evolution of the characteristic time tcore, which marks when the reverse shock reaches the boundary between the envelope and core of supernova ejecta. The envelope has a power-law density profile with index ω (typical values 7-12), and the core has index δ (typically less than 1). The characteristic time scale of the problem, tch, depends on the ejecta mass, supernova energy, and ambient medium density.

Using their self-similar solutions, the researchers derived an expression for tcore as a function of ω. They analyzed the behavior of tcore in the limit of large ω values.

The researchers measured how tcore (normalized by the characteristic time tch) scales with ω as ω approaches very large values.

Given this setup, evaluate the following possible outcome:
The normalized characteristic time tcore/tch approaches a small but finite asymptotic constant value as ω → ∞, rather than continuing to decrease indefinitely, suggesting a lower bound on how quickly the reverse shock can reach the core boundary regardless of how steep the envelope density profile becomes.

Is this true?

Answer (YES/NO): NO